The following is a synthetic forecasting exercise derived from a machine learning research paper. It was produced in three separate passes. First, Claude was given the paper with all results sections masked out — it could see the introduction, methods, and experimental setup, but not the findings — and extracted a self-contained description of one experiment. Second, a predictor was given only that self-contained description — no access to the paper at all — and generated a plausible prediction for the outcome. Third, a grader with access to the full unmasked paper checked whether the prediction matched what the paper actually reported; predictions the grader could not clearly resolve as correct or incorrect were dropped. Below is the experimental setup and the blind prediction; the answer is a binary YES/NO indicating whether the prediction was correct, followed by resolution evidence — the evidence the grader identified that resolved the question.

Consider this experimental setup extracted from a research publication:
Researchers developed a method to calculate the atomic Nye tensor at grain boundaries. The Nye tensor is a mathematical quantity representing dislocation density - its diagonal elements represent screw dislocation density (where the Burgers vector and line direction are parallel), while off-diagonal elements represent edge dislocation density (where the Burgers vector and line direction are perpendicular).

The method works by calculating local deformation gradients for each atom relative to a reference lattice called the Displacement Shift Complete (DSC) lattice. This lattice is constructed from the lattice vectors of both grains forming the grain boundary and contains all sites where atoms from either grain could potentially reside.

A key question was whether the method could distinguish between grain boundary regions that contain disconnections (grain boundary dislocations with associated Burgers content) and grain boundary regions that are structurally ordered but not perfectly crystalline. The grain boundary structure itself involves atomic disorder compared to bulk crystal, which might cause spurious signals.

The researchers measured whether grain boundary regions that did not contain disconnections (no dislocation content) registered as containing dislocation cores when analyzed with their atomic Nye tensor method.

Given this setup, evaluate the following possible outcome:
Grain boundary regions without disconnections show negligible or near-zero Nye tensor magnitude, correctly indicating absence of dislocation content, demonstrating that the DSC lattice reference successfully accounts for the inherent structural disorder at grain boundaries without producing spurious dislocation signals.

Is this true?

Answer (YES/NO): YES